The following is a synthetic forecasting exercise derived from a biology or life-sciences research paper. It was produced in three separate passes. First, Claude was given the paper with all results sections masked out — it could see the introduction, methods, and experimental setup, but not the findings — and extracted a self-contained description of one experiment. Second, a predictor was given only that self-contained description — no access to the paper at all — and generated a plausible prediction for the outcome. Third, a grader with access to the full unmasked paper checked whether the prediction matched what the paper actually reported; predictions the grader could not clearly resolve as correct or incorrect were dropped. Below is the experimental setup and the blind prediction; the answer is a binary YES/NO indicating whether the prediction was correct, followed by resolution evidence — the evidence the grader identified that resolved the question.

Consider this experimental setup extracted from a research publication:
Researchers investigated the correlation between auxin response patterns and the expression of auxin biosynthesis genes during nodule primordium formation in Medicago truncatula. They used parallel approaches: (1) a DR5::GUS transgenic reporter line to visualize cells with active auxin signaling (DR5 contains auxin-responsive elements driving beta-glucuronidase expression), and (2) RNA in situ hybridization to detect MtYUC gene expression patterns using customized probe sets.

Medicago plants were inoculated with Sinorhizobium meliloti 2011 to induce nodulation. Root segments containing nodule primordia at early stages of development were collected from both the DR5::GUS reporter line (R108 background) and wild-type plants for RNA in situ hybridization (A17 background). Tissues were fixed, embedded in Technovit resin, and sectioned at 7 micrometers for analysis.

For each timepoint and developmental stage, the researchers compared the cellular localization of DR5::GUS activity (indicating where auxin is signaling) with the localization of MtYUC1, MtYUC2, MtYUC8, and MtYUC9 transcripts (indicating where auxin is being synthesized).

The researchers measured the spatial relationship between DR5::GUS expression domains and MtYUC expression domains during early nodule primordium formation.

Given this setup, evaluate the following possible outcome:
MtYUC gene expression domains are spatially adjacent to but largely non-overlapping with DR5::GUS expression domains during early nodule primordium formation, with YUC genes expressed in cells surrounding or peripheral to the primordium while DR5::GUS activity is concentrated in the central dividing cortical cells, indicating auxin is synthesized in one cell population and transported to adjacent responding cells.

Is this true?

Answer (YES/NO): NO